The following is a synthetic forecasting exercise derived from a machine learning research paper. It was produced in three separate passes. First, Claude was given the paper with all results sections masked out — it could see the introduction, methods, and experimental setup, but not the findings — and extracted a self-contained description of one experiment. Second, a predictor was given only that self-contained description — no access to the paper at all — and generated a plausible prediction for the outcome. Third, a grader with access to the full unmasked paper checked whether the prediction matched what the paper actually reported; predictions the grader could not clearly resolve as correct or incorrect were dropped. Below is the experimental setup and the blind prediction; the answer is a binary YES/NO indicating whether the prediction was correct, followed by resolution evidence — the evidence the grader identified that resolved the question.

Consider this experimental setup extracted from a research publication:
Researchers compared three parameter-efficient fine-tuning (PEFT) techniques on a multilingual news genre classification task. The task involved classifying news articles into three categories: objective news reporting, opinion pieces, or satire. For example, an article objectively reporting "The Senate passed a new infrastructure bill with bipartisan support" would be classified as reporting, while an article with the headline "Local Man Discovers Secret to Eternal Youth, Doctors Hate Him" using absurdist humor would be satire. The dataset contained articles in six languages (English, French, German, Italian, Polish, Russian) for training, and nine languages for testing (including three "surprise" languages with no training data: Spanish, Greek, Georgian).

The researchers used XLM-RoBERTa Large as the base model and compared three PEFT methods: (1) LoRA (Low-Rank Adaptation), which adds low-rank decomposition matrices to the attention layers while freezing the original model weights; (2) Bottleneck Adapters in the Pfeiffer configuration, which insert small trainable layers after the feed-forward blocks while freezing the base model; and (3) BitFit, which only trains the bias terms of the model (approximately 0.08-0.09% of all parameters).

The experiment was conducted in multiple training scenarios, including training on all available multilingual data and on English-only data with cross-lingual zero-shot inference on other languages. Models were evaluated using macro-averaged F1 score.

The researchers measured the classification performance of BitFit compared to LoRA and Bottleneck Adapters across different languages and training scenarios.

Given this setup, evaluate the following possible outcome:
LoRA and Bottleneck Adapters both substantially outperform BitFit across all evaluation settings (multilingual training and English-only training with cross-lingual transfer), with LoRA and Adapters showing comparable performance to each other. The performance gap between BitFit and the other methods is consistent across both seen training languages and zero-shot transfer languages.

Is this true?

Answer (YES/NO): YES